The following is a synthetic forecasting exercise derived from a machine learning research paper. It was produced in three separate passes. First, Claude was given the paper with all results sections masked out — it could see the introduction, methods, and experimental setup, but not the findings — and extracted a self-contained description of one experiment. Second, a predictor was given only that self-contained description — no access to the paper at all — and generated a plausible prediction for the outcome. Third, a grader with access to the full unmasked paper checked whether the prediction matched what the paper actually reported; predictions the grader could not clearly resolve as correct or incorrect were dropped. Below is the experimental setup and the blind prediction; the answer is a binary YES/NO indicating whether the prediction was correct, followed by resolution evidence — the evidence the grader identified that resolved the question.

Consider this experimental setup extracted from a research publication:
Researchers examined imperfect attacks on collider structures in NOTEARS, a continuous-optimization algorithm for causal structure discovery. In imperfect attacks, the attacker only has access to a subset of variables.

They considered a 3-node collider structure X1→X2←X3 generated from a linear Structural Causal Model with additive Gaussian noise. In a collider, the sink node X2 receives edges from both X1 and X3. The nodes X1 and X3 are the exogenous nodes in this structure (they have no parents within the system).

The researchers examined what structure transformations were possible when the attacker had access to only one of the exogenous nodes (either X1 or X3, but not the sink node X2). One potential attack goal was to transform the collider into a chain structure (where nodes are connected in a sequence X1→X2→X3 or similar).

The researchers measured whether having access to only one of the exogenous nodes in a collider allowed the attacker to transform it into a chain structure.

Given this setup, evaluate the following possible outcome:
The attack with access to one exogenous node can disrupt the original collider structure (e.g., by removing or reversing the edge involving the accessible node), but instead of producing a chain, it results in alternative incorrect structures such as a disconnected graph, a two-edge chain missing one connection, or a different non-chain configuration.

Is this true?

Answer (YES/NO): NO